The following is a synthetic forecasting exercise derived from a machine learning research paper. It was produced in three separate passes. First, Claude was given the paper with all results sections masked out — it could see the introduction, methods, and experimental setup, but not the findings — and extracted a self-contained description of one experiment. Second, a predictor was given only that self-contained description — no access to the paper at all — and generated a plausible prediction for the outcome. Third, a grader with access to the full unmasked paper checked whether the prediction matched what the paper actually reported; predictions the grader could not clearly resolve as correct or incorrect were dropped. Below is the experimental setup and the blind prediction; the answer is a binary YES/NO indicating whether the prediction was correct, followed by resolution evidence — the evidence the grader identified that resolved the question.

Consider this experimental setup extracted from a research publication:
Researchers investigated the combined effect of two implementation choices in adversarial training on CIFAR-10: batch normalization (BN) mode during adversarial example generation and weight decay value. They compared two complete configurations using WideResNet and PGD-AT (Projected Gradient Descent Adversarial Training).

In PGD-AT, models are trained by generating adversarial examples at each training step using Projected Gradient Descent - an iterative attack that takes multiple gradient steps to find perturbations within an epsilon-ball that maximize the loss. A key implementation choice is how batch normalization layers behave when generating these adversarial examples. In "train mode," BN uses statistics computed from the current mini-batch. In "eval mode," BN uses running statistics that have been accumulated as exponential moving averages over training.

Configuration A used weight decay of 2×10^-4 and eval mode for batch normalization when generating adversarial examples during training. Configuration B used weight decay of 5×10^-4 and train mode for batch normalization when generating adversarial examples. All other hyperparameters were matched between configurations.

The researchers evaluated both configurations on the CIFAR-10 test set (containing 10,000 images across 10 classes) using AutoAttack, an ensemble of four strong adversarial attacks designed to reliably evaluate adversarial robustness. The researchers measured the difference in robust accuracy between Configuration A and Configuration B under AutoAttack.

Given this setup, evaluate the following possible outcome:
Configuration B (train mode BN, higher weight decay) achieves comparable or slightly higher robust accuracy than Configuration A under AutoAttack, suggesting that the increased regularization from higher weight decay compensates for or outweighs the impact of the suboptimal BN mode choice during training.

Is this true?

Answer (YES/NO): NO